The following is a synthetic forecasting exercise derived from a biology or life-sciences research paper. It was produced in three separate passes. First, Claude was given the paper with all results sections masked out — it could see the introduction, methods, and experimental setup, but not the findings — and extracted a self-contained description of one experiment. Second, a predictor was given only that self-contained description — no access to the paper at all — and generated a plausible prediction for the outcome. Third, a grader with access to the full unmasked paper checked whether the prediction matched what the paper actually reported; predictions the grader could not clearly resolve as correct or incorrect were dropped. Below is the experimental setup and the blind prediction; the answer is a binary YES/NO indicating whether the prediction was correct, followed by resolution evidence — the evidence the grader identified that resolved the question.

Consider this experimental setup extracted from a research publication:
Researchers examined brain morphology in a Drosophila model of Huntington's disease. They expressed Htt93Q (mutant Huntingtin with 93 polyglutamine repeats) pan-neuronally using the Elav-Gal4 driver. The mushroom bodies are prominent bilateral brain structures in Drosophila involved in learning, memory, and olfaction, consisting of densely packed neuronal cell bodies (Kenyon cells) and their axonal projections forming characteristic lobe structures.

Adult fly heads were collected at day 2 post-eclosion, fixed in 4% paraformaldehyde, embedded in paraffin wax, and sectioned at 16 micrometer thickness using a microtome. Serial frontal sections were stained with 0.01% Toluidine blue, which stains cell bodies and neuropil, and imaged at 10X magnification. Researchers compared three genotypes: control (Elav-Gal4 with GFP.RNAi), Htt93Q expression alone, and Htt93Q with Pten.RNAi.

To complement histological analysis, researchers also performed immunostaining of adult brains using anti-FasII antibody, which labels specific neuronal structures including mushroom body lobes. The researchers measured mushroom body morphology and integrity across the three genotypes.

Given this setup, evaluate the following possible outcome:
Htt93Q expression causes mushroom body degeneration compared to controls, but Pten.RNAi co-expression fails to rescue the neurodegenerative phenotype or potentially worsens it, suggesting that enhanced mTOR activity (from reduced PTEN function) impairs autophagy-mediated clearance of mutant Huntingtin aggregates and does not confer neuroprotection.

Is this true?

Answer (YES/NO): NO